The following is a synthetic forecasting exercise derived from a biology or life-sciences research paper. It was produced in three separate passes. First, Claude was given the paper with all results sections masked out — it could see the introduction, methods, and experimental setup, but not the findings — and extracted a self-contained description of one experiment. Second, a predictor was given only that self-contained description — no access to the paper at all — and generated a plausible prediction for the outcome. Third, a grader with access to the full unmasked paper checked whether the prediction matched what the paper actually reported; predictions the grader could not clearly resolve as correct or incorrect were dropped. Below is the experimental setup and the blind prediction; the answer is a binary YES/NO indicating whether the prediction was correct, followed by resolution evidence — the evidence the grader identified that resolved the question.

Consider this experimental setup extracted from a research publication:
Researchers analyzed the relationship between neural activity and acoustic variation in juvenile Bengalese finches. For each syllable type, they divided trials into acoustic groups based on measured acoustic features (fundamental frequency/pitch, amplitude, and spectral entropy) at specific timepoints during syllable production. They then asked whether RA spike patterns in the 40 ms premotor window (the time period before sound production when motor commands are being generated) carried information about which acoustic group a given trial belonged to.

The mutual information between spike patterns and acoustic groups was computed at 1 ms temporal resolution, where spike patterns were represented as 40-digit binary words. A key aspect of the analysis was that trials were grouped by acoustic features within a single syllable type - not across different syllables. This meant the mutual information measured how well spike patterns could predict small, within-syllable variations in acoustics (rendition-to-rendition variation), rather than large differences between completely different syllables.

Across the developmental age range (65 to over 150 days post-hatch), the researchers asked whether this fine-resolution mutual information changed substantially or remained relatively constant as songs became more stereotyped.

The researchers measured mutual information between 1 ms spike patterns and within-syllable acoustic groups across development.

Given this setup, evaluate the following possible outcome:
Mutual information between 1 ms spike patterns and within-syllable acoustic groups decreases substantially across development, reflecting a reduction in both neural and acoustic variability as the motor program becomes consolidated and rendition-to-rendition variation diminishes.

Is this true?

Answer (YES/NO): NO